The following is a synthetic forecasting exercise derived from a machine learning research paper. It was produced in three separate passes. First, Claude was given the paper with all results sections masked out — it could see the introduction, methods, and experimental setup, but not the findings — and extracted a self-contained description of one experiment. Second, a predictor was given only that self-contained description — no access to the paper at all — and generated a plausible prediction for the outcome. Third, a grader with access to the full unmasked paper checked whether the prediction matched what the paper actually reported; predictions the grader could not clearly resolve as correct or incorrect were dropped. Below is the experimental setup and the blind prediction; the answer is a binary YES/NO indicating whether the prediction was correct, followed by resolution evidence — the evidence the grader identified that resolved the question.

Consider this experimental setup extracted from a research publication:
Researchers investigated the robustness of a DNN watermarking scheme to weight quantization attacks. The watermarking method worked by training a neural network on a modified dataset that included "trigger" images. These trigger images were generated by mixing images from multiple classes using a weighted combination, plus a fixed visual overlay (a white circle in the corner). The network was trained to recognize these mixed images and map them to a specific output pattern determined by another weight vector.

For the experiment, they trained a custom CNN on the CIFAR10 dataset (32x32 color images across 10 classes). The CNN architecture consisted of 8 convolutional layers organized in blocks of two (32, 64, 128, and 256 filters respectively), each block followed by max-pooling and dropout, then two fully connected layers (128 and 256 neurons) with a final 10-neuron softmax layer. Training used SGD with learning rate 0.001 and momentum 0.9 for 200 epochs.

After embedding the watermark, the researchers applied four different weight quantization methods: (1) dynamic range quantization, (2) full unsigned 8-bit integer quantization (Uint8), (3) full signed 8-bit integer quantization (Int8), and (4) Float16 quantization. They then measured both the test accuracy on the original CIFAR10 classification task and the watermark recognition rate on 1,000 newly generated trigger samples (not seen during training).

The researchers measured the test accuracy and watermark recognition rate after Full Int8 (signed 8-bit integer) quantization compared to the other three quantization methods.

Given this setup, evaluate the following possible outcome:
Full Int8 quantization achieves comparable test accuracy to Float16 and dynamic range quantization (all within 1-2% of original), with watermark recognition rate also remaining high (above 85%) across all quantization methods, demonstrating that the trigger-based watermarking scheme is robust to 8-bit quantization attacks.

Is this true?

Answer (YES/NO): NO